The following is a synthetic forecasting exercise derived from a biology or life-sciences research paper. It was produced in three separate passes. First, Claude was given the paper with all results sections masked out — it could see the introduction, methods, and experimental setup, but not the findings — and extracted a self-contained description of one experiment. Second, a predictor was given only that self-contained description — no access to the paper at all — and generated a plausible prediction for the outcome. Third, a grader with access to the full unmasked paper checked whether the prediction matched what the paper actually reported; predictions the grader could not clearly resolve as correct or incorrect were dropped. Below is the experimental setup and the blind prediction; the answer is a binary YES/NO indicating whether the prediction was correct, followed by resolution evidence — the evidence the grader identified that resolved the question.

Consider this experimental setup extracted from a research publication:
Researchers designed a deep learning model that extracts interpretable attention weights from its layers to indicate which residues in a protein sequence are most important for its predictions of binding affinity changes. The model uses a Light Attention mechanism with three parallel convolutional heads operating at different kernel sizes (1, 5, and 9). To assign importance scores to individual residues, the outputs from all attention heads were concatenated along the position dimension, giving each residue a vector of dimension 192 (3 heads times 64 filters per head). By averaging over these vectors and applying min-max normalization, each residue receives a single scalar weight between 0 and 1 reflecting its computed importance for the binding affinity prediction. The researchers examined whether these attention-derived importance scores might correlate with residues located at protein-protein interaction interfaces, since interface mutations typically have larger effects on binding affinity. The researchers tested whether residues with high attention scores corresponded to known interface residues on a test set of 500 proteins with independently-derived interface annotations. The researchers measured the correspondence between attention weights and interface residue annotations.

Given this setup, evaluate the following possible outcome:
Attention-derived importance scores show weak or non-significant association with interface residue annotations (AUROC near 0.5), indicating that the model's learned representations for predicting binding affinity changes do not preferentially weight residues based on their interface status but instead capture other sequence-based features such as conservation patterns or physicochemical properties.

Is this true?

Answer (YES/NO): NO